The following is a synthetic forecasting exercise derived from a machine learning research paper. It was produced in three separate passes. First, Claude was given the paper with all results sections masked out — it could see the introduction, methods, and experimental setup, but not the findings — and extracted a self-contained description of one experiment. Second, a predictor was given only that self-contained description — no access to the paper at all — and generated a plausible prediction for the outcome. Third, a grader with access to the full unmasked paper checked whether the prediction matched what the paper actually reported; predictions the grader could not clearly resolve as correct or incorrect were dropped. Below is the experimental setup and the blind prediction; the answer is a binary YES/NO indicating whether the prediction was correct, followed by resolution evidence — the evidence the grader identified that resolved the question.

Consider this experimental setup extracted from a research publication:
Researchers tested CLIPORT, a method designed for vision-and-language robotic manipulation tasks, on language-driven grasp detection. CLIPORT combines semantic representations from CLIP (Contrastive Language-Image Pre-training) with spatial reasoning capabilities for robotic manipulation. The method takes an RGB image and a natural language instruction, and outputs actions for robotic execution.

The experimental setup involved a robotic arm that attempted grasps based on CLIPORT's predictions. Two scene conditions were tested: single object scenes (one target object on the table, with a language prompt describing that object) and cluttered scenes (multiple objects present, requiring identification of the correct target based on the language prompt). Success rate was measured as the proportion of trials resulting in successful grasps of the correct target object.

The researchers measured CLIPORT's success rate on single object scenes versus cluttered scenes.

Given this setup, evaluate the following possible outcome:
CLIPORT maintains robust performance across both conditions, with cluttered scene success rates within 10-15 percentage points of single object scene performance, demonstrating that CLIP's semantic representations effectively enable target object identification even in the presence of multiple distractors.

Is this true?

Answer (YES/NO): NO